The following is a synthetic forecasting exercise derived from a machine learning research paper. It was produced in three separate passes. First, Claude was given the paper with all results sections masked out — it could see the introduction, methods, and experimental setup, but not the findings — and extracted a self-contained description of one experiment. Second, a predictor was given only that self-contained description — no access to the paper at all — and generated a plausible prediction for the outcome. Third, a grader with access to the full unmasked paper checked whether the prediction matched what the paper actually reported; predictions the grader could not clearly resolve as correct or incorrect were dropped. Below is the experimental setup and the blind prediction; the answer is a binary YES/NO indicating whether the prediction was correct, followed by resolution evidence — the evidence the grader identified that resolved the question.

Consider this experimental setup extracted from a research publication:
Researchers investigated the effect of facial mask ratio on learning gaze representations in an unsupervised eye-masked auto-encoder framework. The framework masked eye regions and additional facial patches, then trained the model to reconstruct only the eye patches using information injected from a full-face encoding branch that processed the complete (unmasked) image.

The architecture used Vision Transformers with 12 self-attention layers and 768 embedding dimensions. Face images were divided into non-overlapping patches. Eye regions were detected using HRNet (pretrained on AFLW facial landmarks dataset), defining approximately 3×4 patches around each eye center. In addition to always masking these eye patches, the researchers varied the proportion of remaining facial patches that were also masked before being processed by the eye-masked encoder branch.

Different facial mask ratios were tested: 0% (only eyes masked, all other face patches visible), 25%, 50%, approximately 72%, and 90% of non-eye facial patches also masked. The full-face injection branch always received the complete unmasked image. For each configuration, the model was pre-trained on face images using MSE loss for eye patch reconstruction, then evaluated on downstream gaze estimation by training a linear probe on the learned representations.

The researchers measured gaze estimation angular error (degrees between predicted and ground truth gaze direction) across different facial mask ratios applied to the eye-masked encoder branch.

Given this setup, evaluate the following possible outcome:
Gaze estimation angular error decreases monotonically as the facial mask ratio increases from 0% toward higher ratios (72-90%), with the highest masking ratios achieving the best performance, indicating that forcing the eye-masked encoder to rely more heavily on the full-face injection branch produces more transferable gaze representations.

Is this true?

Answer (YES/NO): NO